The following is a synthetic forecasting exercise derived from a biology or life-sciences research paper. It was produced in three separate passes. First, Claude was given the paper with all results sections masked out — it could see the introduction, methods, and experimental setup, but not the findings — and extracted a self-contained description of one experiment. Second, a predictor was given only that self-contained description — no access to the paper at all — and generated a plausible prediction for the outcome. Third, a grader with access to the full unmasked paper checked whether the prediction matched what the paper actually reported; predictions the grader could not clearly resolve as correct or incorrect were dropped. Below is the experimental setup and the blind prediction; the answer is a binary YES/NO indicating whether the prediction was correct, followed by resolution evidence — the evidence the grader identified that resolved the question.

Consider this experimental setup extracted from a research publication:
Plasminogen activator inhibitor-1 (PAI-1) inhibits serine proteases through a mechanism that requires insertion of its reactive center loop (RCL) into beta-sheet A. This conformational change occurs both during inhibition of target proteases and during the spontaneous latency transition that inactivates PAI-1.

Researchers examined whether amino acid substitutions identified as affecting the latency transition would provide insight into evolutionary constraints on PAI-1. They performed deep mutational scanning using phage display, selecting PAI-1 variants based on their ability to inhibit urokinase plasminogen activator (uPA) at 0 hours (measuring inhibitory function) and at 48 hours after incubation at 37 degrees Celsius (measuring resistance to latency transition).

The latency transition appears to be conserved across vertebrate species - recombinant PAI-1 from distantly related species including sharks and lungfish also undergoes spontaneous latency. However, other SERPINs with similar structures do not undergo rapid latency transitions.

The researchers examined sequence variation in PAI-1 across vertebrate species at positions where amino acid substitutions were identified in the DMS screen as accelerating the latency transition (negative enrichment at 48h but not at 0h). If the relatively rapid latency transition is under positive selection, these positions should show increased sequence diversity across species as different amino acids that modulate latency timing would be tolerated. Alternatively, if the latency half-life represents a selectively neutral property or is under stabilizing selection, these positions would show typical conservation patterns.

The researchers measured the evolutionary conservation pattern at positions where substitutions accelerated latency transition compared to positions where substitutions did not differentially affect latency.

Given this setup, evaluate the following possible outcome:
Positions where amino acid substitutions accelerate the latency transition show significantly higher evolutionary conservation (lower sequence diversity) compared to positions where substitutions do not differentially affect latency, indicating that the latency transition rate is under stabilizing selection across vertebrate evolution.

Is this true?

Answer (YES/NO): NO